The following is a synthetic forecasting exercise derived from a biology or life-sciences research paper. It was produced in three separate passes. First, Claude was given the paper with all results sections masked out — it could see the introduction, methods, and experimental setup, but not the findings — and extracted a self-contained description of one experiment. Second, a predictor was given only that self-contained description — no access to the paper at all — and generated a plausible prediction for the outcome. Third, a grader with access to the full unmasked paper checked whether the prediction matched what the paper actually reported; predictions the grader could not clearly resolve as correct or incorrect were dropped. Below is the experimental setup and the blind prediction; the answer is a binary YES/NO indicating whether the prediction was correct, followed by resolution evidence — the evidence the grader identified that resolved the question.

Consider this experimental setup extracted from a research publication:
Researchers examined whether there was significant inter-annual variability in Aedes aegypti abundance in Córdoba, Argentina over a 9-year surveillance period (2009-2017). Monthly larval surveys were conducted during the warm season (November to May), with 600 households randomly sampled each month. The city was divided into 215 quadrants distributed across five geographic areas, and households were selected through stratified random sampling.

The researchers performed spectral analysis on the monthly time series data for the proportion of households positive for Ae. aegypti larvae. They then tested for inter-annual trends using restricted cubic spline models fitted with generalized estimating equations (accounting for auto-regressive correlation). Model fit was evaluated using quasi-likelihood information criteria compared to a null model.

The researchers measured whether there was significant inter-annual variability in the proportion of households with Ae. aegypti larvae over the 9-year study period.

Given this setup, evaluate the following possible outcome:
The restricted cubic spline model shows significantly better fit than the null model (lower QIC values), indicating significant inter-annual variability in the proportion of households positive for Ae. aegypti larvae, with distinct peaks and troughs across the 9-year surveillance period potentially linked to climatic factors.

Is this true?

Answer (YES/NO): NO